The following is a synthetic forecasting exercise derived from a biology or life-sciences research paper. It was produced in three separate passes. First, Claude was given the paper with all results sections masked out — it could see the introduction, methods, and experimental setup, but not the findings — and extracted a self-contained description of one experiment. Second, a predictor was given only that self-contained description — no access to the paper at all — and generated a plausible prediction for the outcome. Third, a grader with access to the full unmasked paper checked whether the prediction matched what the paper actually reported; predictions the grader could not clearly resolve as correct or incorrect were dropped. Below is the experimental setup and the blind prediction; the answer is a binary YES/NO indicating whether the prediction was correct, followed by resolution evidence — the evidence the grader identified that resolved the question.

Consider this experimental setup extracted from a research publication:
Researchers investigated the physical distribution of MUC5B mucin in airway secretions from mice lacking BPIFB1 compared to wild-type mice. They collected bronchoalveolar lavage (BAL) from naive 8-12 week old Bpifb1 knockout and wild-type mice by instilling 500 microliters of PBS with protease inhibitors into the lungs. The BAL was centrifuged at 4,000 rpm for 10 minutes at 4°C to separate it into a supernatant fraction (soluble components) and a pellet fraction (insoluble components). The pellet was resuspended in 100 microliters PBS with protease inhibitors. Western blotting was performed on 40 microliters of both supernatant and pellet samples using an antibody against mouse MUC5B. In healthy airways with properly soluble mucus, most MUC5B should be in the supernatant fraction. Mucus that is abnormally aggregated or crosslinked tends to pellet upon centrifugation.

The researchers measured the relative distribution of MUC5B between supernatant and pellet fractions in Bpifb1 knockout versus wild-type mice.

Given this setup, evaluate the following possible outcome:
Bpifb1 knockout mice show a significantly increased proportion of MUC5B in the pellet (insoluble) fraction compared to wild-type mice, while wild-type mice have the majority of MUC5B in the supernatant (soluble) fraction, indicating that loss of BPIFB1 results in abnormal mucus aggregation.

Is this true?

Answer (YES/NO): NO